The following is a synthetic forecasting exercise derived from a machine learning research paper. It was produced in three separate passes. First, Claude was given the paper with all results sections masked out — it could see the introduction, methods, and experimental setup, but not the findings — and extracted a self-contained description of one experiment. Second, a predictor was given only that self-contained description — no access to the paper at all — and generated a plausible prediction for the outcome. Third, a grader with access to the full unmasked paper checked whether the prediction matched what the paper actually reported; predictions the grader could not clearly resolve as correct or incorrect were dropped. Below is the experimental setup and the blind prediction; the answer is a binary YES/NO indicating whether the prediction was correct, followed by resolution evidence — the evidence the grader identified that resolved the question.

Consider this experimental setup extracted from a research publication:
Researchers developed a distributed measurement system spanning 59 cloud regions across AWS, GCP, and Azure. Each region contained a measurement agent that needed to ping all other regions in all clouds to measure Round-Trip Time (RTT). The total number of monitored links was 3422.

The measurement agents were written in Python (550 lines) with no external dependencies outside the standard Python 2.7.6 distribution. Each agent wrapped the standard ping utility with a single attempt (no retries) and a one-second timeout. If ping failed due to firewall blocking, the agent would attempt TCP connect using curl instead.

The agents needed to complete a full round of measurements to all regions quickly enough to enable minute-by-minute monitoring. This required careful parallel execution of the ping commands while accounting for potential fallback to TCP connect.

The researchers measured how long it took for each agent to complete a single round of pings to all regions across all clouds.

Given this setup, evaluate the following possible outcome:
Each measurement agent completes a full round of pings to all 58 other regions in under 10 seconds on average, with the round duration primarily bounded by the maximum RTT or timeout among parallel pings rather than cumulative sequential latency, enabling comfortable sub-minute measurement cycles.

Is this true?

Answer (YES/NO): YES